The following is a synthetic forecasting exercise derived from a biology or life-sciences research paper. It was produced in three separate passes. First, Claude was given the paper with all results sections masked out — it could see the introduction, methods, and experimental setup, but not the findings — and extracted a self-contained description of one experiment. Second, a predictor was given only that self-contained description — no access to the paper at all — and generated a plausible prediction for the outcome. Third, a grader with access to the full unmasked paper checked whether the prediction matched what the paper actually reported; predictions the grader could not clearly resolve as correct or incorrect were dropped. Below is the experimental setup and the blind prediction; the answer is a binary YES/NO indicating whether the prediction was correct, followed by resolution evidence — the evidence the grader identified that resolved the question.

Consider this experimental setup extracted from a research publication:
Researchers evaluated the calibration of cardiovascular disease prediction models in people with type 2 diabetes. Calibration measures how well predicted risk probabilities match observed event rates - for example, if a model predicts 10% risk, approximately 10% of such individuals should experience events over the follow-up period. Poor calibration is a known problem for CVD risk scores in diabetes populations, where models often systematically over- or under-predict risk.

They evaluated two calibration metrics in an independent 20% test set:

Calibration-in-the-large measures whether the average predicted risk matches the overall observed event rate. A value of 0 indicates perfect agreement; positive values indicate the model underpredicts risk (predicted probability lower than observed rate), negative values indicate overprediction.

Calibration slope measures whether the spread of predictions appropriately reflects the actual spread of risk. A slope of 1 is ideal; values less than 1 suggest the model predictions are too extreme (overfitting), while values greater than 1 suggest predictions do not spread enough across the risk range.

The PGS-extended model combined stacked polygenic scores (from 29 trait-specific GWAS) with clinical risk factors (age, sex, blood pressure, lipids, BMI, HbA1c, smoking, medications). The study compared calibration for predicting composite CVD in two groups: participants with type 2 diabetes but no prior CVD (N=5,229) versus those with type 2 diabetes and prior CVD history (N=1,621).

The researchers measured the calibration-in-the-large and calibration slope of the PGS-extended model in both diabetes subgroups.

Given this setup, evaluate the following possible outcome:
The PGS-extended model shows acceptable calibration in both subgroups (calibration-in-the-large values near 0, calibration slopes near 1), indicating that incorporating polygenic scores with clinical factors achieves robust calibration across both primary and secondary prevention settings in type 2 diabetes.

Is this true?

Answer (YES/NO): NO